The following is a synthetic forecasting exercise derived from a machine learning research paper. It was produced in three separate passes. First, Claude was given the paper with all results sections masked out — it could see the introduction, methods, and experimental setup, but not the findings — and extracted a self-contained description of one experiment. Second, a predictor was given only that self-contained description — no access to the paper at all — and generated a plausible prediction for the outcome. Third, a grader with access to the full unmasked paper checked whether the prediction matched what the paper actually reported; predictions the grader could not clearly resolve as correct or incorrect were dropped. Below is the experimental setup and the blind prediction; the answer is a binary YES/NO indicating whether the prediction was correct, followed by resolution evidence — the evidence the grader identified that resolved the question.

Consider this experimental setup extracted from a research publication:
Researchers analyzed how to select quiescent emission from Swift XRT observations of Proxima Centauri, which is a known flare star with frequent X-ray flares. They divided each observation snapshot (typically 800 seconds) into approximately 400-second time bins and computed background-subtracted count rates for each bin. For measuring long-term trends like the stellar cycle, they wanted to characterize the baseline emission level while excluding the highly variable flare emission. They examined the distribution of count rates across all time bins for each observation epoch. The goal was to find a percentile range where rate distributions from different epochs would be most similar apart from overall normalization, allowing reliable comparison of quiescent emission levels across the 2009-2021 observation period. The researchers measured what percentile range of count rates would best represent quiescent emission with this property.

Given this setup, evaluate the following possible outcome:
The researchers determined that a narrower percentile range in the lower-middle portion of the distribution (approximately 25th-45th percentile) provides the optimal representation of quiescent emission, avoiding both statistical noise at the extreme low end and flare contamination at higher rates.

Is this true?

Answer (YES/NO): NO